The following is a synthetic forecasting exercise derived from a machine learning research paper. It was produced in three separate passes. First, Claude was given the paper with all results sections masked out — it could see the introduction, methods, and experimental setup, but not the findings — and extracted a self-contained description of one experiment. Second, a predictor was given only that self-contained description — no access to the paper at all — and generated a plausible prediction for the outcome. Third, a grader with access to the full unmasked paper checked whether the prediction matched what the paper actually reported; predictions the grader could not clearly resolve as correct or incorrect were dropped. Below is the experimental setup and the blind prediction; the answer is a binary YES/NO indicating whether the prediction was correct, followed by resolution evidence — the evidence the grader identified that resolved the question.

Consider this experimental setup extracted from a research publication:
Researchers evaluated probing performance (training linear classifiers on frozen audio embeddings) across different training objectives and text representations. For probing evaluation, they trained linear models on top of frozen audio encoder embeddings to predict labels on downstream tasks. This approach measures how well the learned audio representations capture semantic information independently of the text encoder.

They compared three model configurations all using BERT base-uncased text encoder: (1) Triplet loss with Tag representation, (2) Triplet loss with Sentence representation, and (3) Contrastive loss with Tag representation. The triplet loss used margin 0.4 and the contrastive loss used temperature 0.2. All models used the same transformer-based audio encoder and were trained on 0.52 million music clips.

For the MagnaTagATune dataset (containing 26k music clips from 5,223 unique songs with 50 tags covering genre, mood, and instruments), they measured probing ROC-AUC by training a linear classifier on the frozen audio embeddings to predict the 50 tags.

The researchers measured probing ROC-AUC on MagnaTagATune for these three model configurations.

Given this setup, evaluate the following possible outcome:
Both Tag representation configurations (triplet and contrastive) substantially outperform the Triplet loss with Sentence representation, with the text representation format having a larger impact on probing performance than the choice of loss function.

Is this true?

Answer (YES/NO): NO